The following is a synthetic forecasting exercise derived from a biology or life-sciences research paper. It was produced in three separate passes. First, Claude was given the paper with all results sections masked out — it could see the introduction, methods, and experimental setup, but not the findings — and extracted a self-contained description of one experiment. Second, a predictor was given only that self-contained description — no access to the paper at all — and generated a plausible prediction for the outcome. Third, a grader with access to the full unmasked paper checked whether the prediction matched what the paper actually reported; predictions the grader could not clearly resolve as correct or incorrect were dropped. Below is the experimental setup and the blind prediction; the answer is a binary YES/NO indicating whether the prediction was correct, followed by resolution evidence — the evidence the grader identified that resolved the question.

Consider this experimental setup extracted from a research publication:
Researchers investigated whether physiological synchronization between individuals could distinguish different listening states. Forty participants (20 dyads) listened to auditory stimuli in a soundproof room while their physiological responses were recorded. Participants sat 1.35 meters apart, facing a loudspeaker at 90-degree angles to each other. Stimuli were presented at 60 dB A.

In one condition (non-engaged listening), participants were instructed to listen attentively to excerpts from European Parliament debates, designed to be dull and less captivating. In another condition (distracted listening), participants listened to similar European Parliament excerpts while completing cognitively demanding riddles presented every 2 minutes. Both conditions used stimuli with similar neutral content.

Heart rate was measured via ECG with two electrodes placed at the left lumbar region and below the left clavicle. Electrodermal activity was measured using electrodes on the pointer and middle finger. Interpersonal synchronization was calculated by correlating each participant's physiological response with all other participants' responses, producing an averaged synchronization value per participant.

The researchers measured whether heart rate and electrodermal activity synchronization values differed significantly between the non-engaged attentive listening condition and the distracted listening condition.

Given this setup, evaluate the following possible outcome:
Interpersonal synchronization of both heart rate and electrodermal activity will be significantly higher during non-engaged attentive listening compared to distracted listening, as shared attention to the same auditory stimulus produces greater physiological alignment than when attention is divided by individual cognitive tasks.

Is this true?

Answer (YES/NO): NO